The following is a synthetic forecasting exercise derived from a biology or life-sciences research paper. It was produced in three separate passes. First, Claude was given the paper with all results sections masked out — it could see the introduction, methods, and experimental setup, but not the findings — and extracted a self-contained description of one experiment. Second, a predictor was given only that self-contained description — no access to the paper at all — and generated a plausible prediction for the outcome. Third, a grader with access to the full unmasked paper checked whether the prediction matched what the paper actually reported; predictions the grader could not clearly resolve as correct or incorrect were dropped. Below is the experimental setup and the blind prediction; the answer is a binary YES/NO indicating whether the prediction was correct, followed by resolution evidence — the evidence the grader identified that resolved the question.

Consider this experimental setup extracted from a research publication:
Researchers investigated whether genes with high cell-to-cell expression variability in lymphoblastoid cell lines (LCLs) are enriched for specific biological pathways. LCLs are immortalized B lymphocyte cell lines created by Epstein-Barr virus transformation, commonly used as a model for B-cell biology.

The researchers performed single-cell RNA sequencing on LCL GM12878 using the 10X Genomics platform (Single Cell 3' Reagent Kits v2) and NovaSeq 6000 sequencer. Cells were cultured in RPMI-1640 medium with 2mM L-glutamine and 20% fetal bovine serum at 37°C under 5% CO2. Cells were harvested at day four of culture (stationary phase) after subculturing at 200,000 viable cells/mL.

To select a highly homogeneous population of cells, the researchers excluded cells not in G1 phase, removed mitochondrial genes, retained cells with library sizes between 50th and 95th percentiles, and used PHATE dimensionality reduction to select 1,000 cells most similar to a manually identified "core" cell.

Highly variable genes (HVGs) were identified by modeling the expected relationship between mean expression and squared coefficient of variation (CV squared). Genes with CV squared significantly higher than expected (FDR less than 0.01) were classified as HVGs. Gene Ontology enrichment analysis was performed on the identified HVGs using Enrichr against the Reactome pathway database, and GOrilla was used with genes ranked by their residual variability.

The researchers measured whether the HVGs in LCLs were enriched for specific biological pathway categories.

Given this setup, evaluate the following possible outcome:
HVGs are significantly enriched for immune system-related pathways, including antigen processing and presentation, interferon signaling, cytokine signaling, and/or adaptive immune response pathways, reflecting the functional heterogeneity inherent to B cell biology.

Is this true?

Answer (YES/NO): YES